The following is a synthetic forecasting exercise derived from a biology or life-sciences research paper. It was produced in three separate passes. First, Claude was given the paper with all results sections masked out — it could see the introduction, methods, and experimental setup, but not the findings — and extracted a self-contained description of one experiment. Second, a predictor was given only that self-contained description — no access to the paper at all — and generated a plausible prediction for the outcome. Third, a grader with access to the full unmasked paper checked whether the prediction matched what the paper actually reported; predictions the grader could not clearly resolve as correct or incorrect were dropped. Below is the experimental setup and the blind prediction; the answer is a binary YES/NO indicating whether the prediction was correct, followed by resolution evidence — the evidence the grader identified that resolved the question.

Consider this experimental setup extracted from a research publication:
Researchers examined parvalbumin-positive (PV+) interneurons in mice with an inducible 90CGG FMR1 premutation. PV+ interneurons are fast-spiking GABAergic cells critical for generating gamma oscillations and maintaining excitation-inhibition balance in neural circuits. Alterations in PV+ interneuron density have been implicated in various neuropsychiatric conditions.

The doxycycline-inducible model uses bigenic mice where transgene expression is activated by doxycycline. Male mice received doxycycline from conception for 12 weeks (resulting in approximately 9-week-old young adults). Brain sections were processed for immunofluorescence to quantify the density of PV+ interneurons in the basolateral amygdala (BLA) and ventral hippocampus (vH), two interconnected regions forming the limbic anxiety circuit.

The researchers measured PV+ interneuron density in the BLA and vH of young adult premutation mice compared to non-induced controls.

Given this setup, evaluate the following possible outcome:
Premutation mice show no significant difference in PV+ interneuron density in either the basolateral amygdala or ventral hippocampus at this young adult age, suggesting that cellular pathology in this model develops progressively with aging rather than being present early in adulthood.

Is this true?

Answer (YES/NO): NO